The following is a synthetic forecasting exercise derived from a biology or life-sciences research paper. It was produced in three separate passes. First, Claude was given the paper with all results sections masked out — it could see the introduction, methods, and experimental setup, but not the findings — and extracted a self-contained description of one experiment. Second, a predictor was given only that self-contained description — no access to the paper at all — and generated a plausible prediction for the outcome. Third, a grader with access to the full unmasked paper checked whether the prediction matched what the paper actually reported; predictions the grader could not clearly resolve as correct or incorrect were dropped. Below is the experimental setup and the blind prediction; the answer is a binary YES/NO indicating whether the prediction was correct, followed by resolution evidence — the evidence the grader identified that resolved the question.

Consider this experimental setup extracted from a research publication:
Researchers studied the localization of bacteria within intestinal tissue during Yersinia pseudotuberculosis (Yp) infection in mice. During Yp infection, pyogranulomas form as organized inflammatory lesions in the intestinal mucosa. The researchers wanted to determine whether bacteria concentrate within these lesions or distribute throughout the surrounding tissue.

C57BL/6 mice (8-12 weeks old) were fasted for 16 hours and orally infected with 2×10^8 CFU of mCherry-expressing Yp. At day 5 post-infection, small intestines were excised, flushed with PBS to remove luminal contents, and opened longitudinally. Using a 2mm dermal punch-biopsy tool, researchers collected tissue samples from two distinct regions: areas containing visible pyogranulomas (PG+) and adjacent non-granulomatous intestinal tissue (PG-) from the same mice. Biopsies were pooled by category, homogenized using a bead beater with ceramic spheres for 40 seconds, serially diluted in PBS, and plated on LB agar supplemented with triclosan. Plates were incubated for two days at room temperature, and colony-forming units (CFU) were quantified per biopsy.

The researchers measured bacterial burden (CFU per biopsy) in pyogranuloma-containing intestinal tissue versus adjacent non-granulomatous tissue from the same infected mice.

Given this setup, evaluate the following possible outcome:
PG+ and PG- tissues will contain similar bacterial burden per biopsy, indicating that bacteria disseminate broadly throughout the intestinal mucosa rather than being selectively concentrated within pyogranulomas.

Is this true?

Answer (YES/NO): NO